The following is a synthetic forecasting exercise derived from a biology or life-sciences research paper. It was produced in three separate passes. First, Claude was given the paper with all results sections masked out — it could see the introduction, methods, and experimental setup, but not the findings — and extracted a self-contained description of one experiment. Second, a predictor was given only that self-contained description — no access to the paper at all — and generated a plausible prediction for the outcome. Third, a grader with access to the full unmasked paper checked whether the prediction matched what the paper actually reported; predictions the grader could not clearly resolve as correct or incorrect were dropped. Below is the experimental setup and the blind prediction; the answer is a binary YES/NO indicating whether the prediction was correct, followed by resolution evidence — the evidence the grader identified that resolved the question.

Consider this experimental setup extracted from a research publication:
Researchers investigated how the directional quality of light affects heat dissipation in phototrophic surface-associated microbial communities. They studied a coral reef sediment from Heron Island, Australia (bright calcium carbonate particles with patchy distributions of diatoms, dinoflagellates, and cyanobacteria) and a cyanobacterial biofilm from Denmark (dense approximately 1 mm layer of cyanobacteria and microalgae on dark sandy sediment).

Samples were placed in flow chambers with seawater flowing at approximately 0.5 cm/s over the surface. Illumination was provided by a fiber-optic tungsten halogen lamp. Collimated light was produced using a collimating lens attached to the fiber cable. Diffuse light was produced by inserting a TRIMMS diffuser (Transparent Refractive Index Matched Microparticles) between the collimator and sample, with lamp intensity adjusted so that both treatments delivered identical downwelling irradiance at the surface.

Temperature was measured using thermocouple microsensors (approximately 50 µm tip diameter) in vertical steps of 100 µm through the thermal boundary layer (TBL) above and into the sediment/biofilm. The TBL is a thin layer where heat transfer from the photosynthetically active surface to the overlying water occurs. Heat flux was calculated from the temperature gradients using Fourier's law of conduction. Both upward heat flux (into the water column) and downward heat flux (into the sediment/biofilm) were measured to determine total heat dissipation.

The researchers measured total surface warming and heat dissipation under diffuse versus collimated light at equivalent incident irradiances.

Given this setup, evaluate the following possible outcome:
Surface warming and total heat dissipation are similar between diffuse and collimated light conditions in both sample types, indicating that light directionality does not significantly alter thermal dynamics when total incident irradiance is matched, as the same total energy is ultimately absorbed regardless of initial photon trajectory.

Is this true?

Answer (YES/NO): NO